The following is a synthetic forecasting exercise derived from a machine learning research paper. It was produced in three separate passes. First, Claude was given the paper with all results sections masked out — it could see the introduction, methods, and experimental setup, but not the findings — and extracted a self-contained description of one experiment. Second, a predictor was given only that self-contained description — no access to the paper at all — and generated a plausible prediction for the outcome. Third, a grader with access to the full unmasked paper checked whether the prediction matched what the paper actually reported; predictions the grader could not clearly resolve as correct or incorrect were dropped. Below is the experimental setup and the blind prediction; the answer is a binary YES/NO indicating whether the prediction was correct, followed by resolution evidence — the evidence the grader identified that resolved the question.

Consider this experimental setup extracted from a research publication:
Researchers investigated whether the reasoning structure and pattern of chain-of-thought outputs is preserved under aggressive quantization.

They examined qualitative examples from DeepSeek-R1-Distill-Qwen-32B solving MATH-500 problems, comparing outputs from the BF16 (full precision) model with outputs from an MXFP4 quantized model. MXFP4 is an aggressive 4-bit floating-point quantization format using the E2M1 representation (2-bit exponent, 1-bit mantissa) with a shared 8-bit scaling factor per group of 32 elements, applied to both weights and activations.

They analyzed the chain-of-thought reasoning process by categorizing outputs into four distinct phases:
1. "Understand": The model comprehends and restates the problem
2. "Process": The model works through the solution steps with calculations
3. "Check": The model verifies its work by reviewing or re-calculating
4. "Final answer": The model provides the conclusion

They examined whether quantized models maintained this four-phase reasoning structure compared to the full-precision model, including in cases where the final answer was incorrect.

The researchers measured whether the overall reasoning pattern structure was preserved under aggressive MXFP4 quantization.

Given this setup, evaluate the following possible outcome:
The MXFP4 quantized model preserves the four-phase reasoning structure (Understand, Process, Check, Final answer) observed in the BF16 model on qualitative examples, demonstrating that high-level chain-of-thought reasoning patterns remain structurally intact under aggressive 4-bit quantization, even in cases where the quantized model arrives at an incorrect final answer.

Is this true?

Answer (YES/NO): YES